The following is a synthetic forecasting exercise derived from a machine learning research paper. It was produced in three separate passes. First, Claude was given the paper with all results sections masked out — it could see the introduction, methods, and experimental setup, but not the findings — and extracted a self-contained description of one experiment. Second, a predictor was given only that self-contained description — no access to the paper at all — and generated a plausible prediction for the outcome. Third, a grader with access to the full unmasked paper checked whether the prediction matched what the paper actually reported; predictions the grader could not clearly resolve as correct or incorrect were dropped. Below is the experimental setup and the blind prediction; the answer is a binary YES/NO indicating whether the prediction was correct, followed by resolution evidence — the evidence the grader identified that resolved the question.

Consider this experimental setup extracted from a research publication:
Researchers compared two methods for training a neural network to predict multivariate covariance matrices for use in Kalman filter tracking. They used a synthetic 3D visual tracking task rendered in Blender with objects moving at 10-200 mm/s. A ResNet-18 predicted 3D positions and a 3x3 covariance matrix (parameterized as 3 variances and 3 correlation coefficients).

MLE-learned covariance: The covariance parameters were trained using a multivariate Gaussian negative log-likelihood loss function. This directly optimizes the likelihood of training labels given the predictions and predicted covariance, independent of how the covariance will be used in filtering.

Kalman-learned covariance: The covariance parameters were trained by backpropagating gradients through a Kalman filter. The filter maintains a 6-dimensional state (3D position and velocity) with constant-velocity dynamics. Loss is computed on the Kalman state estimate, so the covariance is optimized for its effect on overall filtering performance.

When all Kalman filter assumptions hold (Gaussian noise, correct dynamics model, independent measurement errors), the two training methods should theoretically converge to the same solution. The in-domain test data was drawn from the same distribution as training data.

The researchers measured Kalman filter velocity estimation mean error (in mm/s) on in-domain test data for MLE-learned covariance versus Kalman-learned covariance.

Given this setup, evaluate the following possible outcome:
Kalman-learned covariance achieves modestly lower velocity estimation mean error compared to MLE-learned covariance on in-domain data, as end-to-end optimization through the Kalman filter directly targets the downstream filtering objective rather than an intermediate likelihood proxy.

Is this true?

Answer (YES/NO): NO